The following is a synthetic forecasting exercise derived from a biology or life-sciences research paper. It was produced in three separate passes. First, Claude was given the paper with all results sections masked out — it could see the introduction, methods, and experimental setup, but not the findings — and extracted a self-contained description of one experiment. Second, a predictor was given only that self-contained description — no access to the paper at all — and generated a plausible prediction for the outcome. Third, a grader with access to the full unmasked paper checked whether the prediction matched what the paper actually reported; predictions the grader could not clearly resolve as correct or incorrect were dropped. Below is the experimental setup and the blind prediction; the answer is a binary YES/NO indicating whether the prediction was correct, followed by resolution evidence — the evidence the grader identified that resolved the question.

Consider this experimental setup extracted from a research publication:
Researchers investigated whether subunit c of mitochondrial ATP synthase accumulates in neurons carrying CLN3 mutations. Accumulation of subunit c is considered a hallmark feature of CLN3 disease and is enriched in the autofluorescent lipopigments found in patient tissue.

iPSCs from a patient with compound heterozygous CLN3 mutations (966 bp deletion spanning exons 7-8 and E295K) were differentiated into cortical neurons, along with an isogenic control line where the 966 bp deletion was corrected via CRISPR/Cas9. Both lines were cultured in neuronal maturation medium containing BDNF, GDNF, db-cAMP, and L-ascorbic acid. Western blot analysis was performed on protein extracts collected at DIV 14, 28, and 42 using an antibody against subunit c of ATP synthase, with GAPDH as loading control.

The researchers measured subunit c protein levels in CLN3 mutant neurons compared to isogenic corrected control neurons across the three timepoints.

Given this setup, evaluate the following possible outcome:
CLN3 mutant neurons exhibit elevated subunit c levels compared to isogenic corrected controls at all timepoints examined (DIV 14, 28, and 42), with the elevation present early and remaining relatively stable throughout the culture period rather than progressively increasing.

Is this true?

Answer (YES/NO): NO